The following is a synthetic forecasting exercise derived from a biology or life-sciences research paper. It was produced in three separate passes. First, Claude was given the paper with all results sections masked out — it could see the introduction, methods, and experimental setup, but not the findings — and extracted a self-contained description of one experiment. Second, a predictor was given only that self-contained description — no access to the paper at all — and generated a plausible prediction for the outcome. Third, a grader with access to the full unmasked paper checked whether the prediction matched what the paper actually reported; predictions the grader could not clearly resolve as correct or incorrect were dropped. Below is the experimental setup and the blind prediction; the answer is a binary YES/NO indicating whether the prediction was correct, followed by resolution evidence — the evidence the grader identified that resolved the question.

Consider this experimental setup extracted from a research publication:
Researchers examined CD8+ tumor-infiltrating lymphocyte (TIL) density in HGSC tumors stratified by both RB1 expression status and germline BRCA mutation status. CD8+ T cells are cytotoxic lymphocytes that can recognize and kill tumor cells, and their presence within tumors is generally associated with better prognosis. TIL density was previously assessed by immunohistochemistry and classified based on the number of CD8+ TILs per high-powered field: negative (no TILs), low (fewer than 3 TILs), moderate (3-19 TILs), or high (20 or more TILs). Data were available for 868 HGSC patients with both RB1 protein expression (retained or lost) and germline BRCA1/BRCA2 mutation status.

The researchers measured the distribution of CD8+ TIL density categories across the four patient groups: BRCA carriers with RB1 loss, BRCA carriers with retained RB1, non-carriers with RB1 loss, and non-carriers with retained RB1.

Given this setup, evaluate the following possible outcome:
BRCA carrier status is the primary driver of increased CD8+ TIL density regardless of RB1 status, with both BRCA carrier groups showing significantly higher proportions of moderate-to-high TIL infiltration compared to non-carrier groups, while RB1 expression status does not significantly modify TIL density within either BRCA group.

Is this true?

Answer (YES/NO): NO